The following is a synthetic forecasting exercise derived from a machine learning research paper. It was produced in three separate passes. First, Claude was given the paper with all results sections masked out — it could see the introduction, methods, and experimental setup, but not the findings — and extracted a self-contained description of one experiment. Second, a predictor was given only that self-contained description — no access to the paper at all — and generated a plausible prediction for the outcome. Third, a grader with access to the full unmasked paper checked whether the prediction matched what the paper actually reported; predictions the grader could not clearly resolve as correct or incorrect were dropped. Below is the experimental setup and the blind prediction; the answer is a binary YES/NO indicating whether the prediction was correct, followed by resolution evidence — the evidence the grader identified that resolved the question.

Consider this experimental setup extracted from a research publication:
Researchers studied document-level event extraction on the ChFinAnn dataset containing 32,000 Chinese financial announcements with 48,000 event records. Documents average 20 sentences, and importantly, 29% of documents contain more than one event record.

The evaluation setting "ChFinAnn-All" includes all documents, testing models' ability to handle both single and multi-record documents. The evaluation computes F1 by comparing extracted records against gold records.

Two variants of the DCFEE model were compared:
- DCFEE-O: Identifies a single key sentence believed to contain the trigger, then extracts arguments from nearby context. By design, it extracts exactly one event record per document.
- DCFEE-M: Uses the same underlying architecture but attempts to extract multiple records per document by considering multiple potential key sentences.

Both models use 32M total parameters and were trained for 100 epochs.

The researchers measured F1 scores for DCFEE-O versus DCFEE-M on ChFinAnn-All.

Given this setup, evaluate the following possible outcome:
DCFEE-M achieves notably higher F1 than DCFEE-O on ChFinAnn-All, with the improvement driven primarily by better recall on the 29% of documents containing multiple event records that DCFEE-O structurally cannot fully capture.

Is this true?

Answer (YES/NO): NO